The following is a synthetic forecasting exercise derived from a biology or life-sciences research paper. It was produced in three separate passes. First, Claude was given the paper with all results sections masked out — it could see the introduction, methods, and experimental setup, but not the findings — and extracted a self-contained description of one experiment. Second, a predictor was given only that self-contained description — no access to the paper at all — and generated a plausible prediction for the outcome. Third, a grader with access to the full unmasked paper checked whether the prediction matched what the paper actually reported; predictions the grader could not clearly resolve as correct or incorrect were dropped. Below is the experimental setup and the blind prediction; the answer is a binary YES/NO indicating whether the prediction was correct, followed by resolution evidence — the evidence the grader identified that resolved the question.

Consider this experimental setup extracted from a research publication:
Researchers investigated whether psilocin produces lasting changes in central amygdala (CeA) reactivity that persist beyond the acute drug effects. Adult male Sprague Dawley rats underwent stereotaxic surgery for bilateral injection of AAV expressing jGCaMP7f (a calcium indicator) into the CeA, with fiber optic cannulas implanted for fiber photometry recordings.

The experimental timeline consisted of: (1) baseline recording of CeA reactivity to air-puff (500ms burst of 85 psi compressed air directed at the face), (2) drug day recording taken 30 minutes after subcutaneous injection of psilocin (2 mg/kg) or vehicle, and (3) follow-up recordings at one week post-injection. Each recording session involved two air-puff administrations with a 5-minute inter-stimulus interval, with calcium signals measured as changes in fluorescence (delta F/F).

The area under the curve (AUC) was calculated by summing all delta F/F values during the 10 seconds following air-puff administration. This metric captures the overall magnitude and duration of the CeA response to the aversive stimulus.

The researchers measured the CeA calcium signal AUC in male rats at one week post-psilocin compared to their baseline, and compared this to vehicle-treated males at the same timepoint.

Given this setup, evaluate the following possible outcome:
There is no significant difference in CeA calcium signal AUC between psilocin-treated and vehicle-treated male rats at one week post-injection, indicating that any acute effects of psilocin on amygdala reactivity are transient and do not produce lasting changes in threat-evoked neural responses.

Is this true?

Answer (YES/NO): NO